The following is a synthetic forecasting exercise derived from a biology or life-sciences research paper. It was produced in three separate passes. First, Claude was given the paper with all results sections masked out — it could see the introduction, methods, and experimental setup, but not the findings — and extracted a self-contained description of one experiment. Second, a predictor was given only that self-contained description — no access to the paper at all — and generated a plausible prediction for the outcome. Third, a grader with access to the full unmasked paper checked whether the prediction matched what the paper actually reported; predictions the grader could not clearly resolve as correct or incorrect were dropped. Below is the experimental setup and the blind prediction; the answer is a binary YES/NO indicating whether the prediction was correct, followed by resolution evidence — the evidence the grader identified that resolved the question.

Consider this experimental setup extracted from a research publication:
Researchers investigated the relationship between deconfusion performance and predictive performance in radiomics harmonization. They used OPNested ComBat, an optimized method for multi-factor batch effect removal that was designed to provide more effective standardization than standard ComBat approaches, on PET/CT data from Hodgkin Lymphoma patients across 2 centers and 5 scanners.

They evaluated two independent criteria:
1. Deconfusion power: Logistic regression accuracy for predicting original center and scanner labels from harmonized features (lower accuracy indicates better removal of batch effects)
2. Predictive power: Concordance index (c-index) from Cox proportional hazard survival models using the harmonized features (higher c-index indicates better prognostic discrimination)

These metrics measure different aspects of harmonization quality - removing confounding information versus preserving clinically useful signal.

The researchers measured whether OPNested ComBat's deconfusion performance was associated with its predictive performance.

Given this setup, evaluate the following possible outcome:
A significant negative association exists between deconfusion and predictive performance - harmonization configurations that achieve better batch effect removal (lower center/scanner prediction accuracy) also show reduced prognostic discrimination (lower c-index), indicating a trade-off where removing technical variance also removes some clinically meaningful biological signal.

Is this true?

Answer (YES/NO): NO